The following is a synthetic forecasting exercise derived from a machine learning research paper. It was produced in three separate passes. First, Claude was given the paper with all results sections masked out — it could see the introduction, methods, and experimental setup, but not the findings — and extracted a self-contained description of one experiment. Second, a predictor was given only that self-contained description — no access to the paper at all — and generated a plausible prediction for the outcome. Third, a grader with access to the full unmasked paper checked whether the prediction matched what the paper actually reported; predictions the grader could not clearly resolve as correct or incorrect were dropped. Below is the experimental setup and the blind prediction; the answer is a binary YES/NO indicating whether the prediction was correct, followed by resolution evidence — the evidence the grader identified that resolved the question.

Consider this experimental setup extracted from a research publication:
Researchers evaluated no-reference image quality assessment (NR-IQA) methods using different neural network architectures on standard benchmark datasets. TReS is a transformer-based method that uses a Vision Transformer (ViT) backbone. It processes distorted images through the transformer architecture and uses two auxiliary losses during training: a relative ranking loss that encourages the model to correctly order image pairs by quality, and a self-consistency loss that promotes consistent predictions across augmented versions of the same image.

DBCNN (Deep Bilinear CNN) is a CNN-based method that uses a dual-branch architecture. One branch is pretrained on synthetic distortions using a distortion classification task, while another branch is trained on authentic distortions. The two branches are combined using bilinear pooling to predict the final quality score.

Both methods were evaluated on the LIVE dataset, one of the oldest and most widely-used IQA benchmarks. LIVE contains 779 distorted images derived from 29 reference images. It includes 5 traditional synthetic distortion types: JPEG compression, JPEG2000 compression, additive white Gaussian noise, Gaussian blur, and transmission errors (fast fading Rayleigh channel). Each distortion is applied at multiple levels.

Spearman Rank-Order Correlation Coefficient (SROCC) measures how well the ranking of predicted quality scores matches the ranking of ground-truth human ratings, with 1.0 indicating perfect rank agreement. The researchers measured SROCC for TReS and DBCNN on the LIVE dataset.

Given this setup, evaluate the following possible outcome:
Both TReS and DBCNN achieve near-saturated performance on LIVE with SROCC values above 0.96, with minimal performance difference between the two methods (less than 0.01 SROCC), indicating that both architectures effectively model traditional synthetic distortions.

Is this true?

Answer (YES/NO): YES